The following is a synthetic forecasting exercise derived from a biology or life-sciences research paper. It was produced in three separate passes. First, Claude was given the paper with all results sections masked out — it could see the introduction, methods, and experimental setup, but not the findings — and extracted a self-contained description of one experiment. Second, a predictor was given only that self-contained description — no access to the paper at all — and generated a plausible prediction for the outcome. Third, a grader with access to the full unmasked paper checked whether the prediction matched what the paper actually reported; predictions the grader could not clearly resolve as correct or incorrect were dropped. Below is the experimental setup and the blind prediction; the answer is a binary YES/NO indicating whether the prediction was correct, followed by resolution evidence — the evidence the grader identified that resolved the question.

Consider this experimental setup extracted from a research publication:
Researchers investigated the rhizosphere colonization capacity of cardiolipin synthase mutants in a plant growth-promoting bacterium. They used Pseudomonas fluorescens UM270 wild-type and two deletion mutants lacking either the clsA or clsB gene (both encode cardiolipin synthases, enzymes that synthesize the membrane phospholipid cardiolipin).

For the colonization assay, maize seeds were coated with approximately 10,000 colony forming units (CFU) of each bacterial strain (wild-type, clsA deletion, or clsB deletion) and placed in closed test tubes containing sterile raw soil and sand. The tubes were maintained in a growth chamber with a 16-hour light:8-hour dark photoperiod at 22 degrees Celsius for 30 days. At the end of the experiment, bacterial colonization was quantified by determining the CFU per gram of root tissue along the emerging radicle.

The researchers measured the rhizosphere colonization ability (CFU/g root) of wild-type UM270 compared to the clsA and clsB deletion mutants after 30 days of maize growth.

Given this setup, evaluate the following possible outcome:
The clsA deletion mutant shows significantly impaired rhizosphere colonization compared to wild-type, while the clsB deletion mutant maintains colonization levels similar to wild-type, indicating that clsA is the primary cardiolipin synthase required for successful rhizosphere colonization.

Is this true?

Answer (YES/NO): NO